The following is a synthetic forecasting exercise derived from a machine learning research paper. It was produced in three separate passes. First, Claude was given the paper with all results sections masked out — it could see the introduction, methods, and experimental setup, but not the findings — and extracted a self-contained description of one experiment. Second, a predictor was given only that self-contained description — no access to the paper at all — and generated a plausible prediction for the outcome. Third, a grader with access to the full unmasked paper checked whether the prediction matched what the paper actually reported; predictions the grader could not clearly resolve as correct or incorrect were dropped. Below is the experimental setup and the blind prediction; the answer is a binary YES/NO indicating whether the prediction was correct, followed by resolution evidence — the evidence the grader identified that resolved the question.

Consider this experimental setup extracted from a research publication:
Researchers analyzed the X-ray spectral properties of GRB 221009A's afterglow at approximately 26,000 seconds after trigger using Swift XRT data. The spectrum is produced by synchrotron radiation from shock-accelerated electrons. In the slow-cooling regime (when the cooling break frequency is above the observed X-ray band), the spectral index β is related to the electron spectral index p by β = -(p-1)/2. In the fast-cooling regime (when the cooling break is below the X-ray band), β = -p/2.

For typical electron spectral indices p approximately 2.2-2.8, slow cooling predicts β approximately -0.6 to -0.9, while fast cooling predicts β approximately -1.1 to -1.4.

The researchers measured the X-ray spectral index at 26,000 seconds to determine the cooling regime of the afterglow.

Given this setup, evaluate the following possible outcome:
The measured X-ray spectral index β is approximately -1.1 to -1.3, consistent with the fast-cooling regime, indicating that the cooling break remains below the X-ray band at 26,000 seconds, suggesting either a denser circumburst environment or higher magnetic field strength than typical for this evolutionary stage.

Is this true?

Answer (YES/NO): NO